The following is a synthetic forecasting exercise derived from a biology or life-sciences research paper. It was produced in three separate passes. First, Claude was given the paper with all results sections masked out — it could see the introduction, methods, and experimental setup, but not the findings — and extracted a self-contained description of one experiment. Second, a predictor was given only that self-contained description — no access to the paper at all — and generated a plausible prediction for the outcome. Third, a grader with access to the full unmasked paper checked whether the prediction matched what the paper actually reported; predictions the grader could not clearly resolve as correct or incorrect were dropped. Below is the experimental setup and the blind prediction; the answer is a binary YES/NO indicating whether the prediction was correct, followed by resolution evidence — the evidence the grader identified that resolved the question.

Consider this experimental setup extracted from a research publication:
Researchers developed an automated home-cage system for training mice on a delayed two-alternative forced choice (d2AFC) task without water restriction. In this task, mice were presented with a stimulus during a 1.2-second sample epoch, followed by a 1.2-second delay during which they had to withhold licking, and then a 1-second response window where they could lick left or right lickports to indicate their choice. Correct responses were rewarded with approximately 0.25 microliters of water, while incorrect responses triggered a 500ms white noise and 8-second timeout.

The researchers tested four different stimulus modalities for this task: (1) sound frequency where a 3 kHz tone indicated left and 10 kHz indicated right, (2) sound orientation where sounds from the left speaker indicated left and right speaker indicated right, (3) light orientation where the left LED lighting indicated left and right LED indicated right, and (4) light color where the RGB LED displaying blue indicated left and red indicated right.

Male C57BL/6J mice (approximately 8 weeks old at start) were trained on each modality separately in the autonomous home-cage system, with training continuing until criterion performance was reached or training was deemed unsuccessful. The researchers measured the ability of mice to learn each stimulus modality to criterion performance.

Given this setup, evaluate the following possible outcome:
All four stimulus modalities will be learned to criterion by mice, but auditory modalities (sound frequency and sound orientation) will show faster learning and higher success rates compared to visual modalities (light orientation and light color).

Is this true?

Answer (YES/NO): NO